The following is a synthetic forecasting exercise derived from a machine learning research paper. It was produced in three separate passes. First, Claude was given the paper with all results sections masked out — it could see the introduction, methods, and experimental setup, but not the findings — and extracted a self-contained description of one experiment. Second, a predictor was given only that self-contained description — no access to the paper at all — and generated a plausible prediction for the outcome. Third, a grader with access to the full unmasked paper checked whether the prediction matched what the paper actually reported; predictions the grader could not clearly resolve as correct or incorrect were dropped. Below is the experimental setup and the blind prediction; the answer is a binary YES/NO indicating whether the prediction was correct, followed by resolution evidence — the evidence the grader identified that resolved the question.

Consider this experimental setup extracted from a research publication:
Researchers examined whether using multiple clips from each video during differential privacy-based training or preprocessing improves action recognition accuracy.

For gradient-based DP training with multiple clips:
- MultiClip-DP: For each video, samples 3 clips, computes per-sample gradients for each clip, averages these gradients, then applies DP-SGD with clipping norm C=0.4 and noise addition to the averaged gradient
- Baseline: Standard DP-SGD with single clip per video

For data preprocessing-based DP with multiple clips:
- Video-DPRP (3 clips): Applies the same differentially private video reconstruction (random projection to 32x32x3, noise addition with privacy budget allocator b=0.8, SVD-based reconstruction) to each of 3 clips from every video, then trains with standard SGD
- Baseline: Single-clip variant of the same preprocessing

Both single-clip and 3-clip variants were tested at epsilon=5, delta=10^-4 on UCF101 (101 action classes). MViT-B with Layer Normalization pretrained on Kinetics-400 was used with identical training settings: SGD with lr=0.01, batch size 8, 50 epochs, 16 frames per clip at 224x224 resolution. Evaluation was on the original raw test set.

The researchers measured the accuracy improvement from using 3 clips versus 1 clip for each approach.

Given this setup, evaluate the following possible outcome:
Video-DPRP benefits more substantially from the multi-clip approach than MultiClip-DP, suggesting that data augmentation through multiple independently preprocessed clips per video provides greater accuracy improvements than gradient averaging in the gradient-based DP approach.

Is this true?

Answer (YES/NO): NO